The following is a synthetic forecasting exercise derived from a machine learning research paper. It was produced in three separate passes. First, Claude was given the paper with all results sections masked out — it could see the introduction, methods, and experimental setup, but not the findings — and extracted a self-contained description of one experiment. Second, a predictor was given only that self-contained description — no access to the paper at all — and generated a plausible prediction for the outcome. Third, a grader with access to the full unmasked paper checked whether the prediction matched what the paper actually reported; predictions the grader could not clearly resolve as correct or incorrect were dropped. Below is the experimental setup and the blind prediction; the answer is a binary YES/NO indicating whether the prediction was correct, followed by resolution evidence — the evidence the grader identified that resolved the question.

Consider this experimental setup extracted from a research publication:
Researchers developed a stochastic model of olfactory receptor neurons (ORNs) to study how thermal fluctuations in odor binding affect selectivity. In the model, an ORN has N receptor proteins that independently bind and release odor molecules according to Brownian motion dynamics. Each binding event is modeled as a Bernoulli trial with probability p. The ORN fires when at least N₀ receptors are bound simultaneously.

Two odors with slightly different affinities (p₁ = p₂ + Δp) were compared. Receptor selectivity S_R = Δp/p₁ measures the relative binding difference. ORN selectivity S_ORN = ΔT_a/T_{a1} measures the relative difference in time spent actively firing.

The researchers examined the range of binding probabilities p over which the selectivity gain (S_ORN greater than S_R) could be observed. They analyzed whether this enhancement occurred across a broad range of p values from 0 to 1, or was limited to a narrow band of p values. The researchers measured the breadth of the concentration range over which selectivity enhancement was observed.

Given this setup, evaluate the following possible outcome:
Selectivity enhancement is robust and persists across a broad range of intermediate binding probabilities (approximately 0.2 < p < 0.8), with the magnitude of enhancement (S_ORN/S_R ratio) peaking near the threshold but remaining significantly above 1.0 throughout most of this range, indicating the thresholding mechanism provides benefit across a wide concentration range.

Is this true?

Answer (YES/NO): NO